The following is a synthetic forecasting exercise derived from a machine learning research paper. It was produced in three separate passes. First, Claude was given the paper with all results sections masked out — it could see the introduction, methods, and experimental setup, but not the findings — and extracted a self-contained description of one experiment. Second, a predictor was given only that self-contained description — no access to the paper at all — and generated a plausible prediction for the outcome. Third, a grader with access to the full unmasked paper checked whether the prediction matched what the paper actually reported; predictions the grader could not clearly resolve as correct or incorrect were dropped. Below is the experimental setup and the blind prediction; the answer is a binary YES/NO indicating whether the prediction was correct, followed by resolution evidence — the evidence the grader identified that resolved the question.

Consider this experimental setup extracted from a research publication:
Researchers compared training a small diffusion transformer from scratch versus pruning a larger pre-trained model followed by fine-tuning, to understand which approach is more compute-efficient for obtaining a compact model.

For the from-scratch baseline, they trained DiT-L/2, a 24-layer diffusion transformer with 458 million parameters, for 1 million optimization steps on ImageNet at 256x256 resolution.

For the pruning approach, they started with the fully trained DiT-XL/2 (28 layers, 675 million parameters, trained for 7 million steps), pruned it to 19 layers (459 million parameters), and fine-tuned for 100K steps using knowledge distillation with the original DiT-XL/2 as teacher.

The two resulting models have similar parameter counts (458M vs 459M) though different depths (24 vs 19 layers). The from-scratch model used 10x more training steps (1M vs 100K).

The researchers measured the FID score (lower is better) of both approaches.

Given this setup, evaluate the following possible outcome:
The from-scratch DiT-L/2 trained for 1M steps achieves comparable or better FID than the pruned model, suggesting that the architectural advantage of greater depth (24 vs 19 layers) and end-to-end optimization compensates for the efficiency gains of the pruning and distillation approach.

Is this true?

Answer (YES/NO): NO